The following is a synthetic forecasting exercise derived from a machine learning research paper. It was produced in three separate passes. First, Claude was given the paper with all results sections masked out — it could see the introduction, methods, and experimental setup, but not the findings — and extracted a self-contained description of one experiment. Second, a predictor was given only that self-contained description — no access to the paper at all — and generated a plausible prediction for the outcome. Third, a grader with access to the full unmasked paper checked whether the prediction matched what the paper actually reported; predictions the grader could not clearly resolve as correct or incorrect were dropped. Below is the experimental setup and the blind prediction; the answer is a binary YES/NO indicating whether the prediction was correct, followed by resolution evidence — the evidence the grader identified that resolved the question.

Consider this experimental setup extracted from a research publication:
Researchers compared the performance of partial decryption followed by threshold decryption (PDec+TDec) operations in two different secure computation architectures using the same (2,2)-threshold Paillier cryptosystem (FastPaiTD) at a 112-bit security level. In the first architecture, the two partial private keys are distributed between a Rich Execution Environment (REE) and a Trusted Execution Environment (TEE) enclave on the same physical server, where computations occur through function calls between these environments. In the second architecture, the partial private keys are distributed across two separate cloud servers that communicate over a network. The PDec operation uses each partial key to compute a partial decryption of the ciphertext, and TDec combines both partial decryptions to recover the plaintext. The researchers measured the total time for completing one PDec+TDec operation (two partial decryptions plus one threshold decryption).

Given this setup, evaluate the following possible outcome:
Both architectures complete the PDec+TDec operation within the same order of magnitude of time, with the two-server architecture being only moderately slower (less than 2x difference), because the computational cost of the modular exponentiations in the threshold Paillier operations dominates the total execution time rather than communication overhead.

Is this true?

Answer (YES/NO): NO